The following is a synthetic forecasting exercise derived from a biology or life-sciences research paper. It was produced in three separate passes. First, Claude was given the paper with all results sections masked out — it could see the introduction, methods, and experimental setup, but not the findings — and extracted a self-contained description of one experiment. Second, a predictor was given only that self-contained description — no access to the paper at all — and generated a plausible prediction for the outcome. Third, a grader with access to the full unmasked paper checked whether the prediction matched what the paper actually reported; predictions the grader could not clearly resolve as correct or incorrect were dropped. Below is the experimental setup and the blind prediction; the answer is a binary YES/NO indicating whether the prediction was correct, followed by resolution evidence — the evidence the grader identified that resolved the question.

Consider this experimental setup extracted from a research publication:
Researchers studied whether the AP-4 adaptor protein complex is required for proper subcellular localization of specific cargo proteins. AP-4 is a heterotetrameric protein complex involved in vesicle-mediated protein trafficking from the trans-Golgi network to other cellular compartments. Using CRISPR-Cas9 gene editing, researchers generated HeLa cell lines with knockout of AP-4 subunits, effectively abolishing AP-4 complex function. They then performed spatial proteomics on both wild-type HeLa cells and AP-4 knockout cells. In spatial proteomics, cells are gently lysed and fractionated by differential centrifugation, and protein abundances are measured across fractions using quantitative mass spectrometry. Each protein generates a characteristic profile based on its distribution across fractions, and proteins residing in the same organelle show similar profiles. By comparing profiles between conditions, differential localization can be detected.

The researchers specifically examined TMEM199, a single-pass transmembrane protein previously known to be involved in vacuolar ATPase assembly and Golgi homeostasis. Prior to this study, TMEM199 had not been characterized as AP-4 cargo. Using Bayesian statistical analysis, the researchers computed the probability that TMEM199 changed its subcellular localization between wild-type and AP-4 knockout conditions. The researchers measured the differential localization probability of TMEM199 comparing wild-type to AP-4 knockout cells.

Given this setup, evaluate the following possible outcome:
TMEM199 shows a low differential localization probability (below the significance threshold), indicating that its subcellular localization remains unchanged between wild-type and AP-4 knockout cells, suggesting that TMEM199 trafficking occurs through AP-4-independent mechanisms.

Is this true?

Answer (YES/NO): NO